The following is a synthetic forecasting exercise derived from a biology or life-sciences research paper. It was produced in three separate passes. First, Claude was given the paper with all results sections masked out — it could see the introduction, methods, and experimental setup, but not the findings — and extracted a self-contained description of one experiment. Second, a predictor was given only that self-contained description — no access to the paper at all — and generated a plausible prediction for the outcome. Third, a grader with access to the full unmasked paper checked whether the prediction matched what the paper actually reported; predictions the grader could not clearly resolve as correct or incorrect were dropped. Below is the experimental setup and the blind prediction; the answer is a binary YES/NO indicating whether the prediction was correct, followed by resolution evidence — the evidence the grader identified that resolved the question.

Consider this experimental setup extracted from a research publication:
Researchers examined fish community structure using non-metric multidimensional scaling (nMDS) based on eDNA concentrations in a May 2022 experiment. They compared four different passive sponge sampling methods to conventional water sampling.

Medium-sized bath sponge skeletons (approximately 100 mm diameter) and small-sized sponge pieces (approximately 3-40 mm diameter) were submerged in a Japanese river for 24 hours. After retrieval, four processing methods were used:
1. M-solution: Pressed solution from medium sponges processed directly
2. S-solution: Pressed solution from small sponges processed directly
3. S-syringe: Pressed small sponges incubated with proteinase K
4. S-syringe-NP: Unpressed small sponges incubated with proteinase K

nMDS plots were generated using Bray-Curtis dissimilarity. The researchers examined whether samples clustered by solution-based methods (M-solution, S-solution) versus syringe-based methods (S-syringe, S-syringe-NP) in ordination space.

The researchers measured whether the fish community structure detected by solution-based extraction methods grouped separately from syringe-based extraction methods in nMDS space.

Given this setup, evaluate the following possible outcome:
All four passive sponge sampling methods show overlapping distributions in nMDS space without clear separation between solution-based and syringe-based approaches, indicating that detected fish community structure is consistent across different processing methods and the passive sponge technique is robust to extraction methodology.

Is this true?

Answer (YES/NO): NO